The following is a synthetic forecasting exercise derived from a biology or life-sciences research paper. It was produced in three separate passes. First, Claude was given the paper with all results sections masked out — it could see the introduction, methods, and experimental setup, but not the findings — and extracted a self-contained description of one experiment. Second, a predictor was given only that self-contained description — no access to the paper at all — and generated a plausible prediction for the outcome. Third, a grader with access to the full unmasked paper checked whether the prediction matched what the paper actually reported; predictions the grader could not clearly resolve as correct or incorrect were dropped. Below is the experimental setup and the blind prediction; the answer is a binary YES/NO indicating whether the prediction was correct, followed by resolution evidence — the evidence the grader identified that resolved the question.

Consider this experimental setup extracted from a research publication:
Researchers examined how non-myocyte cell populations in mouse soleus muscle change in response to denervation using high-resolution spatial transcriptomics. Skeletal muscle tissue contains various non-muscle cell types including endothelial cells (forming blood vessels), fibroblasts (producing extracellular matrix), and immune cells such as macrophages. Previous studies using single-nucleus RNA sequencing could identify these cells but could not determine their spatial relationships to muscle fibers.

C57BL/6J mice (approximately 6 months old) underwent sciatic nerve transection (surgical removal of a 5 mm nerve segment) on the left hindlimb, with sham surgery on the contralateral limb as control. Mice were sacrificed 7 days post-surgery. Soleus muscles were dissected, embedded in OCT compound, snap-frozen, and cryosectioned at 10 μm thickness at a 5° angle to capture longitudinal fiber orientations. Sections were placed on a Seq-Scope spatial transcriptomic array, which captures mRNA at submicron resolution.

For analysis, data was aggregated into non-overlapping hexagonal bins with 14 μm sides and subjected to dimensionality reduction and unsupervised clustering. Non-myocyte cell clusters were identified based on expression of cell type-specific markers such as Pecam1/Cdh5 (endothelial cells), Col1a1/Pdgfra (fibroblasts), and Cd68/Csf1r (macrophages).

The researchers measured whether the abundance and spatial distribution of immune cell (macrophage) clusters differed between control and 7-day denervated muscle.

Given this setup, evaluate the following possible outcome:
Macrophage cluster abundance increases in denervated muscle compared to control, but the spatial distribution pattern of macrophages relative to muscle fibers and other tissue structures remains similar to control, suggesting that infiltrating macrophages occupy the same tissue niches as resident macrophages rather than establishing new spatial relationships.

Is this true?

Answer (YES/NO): NO